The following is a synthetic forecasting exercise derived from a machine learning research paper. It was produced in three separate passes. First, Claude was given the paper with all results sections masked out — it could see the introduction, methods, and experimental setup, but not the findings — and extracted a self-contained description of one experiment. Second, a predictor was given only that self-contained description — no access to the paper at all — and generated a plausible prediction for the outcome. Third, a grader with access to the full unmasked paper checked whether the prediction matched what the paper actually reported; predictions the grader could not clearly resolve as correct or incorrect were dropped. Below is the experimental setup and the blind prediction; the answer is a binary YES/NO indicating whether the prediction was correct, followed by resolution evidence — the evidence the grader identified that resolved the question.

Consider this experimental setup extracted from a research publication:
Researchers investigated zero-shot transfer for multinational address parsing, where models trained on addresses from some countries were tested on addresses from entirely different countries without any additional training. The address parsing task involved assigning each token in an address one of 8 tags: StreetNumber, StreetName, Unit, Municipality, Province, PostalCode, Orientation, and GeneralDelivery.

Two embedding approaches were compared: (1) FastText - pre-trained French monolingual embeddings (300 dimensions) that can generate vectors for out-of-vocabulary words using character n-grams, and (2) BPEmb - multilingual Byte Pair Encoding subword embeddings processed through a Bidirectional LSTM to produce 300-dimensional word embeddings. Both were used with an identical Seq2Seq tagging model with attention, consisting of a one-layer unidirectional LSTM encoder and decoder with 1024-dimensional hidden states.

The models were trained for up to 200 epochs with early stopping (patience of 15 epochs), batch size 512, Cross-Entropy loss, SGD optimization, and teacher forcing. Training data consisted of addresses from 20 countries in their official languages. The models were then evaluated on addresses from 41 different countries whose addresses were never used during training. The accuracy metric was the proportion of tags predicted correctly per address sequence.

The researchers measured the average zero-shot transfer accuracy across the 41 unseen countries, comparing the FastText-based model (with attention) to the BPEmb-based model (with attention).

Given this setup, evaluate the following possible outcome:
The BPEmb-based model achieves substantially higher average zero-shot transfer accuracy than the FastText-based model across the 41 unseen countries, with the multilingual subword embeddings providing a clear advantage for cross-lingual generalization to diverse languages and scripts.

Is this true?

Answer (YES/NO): NO